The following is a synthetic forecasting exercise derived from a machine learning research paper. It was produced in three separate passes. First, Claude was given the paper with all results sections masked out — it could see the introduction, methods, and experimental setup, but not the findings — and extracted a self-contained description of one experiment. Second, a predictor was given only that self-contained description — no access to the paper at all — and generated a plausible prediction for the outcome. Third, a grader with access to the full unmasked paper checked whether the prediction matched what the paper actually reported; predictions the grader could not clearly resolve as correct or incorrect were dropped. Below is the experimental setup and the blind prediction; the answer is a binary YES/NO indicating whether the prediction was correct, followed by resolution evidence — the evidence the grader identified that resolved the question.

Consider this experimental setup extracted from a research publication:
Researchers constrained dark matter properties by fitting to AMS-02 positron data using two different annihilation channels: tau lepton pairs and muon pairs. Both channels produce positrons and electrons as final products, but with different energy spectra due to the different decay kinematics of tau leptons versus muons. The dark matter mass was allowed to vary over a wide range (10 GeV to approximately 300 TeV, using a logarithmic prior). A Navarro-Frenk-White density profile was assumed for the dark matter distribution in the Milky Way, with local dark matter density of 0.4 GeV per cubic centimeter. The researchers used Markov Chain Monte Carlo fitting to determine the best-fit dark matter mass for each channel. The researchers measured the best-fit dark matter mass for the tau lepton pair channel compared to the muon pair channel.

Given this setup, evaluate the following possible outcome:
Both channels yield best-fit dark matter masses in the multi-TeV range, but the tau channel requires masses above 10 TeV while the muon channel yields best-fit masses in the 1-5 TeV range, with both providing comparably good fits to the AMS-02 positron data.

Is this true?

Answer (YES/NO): NO